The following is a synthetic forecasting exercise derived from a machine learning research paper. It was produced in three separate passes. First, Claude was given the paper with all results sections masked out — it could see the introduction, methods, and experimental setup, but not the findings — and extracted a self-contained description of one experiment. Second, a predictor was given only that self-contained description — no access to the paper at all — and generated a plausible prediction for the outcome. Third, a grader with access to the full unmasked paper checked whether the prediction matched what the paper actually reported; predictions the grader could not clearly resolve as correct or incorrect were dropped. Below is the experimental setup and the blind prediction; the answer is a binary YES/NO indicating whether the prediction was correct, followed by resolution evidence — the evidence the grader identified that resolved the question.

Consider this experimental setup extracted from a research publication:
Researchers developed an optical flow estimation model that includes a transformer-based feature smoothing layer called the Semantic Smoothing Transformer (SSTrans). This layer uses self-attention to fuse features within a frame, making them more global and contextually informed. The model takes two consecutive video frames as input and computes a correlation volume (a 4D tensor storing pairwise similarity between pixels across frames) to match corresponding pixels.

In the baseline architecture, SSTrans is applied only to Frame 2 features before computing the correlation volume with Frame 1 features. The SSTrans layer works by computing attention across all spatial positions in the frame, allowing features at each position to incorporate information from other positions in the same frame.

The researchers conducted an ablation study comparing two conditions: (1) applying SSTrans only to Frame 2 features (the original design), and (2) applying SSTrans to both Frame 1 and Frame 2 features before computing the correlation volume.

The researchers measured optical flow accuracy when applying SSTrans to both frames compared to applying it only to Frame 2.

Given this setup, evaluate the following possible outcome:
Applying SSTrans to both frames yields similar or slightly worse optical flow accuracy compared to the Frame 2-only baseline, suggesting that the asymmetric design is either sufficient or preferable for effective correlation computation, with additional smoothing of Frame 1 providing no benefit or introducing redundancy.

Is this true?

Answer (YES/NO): NO